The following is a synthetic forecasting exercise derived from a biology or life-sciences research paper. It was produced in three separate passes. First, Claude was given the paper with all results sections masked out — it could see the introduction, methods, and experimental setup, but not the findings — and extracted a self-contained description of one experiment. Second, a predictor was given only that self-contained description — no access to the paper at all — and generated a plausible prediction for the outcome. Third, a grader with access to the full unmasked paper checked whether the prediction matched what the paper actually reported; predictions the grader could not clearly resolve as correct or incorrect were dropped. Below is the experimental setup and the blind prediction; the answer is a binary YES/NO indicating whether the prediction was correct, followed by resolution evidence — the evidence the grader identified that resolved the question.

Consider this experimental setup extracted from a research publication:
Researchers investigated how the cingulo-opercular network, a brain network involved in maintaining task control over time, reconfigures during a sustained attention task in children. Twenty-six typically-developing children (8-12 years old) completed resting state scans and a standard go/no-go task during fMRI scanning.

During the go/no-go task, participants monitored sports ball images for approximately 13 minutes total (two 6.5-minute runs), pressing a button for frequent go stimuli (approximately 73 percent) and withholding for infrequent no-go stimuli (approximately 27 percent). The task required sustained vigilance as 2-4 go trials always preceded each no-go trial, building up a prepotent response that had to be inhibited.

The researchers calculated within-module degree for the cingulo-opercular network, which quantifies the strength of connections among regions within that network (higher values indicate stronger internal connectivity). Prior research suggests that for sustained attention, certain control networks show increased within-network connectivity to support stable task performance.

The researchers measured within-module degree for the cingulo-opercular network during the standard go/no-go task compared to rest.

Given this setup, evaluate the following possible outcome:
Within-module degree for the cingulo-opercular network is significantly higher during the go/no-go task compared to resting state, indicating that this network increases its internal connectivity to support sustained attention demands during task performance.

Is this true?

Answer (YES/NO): NO